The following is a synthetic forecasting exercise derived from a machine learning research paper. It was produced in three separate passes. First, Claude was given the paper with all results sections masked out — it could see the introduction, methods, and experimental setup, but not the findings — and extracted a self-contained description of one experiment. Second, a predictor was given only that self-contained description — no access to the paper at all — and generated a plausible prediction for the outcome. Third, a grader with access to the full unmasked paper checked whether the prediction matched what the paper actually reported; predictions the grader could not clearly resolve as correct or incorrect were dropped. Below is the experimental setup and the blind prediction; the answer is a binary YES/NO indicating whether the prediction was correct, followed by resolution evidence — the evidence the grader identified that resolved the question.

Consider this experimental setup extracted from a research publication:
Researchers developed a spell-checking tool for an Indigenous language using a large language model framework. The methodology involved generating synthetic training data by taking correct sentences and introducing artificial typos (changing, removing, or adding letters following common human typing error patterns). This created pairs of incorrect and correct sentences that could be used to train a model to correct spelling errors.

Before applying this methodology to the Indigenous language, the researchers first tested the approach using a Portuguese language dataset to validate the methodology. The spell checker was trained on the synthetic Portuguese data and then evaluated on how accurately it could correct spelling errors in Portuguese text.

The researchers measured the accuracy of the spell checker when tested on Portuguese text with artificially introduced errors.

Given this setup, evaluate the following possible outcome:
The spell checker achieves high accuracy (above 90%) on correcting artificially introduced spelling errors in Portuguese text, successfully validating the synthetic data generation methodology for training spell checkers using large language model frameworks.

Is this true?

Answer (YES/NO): NO